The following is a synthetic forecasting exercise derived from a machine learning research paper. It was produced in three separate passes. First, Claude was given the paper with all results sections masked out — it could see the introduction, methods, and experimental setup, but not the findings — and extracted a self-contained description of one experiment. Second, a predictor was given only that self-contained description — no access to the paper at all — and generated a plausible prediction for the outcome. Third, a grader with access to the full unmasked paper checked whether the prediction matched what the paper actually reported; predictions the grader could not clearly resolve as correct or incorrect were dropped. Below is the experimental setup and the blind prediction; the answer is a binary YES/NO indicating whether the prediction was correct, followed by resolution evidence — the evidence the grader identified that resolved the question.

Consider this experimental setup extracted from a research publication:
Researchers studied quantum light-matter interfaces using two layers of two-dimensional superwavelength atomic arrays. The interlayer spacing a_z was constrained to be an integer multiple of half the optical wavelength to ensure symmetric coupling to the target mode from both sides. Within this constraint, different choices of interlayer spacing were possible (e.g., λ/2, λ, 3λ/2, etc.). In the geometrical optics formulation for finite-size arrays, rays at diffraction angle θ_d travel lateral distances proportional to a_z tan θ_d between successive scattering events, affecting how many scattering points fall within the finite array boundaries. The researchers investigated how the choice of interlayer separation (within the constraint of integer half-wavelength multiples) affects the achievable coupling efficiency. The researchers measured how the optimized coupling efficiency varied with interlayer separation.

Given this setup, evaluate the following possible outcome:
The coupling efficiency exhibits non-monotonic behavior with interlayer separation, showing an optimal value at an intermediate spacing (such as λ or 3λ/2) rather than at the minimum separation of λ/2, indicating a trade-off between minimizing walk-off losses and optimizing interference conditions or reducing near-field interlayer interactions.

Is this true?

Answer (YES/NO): NO